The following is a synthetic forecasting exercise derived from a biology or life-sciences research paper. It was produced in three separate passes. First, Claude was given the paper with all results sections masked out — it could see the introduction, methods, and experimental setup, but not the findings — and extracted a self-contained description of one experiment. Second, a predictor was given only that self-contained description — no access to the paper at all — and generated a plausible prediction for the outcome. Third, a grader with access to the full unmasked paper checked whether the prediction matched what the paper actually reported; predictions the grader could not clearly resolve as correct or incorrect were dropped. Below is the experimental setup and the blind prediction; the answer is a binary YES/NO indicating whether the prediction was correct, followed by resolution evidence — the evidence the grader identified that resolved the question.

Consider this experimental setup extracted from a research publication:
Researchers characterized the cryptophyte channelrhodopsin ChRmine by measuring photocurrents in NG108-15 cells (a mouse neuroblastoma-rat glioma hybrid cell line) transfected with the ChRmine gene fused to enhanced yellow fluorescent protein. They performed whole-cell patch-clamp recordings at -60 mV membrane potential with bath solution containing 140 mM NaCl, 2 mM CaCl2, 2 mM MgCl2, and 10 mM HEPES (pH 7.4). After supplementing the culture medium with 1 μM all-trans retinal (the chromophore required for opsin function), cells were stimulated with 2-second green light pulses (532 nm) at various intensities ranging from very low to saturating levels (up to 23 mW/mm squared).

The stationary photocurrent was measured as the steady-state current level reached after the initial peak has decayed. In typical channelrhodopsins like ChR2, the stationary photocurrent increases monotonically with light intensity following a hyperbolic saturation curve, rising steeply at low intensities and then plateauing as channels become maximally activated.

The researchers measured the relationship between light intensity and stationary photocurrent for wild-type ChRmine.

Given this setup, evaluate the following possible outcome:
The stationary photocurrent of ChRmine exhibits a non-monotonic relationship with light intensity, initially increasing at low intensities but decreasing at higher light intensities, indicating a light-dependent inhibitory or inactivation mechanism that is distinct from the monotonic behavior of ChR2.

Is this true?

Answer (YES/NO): YES